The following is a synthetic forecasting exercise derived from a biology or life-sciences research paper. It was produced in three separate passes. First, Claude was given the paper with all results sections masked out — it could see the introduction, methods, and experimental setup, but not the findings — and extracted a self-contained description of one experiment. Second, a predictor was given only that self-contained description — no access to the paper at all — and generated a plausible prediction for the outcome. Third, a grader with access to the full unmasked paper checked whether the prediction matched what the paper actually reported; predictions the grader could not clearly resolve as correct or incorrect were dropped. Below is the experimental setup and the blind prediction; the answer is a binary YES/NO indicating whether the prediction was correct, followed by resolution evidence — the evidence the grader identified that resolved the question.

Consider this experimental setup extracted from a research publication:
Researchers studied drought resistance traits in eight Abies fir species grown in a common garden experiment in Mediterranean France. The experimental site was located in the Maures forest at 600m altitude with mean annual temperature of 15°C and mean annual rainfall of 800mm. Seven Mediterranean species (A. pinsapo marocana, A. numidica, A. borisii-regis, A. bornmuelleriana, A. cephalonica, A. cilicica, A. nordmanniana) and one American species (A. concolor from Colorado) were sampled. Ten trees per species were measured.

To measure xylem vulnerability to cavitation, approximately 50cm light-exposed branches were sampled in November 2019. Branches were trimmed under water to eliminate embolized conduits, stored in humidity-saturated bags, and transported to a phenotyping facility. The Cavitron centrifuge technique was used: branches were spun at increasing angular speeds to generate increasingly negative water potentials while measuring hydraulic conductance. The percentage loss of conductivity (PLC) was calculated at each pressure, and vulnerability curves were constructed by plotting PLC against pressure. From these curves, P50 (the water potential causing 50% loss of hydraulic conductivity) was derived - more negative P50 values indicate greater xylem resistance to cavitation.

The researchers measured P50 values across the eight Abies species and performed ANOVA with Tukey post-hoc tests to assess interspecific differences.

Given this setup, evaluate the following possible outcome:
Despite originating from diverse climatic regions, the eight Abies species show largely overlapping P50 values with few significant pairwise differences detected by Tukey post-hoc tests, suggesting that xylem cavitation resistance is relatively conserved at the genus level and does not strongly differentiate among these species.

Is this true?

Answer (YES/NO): YES